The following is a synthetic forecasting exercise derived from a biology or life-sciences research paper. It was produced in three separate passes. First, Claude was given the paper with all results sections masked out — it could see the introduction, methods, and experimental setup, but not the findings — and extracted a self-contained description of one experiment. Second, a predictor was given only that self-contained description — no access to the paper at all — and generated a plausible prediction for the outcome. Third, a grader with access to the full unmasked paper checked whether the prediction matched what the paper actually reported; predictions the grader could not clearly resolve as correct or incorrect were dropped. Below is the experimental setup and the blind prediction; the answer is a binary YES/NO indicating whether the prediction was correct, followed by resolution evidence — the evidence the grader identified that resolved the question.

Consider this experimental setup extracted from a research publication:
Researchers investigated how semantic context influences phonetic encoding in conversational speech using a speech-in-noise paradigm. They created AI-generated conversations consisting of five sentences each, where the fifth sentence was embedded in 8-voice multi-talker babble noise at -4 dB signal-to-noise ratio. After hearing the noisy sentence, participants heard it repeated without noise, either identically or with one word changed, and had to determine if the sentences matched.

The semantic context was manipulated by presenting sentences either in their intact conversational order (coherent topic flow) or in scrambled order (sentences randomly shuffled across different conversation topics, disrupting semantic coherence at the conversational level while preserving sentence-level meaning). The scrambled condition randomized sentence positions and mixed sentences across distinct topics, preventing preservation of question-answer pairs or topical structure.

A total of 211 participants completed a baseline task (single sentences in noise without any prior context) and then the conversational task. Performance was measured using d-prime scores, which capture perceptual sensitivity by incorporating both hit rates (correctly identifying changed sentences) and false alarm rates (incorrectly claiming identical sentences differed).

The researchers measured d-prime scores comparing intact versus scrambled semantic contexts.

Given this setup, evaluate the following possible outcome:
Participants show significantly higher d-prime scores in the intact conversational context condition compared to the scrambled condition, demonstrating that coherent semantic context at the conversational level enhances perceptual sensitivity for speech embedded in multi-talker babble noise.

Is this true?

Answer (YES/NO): YES